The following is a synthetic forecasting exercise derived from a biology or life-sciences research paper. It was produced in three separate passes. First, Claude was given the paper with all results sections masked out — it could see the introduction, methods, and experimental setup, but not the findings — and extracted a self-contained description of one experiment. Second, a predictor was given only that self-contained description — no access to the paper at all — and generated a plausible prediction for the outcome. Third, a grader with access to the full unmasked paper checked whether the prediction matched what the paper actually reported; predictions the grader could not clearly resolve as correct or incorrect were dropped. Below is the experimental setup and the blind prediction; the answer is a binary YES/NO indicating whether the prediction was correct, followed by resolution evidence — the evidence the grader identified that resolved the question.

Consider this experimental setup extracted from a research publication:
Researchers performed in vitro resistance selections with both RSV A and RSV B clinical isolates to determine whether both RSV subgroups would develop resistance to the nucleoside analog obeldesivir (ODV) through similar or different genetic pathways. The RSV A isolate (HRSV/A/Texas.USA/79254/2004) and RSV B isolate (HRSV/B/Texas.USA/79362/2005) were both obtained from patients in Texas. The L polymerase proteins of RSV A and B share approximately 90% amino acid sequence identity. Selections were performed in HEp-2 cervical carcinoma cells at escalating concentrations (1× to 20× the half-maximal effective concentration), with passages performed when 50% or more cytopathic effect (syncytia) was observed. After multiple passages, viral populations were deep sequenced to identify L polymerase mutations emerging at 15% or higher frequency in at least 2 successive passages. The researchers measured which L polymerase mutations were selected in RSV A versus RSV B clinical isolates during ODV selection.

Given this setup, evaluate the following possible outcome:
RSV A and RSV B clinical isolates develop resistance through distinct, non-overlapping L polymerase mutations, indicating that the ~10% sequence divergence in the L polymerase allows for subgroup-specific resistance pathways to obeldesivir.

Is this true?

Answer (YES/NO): NO